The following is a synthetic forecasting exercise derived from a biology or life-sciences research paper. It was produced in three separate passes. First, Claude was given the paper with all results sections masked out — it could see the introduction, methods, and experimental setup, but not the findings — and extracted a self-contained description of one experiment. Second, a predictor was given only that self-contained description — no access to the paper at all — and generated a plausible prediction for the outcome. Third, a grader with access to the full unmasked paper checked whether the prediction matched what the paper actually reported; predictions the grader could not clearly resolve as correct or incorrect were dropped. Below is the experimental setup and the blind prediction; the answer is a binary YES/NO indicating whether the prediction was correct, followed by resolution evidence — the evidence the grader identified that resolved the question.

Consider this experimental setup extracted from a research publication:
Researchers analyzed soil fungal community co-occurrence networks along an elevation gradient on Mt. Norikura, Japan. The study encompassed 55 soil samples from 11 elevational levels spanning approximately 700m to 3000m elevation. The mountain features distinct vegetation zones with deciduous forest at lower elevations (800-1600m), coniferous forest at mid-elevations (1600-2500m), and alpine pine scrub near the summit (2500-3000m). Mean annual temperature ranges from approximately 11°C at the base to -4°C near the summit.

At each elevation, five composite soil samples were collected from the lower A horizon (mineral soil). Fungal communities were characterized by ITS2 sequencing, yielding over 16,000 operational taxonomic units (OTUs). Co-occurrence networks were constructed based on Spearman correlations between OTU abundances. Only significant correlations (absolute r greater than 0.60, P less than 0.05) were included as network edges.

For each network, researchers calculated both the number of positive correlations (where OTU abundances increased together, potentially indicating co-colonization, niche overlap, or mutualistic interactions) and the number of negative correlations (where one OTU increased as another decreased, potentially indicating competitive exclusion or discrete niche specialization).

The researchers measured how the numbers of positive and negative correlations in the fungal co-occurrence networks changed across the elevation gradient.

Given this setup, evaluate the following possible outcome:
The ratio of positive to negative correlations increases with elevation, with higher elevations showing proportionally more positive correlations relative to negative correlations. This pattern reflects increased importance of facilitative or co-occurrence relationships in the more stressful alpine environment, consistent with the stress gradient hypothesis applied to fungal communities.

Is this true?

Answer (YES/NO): NO